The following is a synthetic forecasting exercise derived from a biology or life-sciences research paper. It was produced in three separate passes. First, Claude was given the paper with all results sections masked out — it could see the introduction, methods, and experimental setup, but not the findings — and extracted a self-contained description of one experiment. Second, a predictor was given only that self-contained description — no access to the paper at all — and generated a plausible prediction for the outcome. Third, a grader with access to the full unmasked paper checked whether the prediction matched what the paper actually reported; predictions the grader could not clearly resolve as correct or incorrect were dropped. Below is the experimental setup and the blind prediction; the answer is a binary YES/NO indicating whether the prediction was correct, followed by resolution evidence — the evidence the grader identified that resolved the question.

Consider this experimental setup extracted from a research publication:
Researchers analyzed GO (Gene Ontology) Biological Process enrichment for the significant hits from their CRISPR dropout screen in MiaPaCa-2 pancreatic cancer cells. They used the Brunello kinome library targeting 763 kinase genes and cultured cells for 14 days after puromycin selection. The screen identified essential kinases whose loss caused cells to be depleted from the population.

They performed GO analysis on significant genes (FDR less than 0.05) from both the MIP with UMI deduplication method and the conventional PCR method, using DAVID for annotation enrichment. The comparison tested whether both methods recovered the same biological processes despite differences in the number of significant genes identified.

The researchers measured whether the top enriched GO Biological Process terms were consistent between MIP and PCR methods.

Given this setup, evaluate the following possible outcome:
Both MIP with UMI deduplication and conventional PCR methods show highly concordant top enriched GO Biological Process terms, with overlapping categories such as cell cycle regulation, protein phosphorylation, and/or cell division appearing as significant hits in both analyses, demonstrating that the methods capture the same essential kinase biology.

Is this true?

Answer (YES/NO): YES